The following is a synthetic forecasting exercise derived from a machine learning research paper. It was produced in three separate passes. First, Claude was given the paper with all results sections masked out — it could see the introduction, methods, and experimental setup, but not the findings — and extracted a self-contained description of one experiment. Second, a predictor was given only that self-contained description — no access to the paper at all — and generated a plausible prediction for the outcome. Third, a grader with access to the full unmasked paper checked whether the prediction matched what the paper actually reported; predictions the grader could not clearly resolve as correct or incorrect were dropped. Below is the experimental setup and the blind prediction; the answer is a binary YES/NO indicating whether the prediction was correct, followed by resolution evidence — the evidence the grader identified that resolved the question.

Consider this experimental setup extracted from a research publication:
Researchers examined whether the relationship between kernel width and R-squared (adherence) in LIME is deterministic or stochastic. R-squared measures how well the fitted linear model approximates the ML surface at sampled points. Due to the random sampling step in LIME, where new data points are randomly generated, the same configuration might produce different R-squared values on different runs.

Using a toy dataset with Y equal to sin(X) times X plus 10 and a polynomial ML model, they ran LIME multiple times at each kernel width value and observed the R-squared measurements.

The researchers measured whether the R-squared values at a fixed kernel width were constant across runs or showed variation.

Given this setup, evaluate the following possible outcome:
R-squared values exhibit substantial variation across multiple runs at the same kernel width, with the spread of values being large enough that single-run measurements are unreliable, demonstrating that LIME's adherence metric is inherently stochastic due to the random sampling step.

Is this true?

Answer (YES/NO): NO